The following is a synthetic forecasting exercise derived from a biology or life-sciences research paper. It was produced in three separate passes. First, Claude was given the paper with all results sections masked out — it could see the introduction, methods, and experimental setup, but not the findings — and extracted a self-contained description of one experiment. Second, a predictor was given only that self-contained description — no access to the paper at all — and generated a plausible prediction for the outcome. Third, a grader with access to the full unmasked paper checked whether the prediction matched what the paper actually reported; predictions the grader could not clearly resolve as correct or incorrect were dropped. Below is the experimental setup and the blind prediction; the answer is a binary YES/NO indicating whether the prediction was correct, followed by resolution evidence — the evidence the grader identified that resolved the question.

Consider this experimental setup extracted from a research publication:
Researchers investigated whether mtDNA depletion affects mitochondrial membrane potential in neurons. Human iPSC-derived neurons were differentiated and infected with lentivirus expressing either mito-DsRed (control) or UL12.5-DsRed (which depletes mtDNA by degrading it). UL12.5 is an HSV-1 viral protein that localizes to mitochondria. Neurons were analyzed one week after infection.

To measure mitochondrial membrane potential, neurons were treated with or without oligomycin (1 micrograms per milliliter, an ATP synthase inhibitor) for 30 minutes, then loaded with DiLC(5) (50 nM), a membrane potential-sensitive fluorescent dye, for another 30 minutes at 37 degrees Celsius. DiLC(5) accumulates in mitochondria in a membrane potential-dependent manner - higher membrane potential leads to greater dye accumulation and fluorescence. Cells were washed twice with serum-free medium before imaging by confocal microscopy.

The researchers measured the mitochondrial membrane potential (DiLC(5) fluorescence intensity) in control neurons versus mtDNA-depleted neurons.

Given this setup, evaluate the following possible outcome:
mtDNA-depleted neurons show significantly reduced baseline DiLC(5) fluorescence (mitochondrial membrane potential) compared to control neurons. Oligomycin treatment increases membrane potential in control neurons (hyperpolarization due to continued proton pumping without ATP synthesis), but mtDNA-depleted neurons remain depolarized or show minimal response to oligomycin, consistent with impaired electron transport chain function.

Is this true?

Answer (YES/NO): NO